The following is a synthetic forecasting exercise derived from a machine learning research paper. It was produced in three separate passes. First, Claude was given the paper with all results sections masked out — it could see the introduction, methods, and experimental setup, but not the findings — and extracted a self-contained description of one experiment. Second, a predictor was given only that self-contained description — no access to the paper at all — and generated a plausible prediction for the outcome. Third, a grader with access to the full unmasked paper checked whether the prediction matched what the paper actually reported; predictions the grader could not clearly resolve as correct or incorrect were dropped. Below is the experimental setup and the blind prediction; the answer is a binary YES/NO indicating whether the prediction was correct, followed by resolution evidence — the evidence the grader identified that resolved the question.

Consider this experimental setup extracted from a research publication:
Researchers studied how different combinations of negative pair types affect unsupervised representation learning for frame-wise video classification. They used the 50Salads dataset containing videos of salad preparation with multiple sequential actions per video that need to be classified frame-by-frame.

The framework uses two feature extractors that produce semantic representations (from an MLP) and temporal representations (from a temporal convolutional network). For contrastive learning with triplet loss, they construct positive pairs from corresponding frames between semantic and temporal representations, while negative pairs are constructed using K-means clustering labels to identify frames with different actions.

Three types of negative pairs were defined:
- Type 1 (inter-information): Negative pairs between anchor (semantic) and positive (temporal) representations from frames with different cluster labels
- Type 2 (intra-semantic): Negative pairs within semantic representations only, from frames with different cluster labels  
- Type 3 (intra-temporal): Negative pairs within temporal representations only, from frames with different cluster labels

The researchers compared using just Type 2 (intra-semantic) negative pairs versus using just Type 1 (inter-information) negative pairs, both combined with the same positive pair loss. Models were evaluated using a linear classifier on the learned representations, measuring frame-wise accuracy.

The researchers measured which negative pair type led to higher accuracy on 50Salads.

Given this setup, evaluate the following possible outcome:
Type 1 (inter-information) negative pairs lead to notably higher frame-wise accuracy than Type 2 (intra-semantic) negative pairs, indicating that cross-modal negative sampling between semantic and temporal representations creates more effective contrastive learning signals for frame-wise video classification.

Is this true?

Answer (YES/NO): NO